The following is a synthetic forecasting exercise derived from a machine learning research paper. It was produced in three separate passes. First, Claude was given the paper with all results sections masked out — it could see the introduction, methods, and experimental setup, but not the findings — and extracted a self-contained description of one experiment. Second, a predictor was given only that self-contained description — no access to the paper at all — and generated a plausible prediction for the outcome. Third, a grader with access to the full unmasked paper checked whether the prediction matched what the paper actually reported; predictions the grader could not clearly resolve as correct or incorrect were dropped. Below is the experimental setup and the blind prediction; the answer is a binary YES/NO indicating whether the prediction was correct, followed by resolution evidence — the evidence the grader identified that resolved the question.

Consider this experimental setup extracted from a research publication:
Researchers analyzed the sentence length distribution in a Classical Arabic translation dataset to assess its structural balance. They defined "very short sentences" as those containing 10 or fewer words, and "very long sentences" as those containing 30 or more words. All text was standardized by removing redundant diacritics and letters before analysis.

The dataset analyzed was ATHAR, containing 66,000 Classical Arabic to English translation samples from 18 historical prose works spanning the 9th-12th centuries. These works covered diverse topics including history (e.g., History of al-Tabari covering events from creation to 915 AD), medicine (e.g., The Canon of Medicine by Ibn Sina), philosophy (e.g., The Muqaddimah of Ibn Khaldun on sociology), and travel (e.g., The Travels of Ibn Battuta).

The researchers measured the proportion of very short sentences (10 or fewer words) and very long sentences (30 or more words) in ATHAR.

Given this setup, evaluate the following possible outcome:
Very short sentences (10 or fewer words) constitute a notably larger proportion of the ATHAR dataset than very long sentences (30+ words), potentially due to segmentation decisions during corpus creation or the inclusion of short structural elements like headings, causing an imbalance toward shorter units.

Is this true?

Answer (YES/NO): NO